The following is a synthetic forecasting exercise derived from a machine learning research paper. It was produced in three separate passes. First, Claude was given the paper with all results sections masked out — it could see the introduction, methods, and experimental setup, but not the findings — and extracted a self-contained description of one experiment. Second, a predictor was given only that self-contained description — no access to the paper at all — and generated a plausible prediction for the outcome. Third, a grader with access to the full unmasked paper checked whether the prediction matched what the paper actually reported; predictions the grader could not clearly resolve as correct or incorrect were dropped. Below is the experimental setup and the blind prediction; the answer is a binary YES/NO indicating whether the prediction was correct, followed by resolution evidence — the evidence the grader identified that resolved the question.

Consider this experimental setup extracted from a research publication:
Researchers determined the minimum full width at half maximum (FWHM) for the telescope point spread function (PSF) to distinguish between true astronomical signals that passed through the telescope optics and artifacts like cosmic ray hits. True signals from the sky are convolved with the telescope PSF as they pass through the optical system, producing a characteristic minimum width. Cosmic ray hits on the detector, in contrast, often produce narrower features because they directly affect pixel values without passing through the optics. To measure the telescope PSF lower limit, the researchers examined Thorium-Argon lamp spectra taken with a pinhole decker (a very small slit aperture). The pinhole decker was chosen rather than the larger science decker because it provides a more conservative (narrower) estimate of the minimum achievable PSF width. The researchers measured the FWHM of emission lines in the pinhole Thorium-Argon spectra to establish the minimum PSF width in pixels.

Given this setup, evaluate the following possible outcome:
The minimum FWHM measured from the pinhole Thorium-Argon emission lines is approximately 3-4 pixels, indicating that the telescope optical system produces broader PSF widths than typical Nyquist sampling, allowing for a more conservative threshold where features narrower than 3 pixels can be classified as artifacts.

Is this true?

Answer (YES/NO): NO